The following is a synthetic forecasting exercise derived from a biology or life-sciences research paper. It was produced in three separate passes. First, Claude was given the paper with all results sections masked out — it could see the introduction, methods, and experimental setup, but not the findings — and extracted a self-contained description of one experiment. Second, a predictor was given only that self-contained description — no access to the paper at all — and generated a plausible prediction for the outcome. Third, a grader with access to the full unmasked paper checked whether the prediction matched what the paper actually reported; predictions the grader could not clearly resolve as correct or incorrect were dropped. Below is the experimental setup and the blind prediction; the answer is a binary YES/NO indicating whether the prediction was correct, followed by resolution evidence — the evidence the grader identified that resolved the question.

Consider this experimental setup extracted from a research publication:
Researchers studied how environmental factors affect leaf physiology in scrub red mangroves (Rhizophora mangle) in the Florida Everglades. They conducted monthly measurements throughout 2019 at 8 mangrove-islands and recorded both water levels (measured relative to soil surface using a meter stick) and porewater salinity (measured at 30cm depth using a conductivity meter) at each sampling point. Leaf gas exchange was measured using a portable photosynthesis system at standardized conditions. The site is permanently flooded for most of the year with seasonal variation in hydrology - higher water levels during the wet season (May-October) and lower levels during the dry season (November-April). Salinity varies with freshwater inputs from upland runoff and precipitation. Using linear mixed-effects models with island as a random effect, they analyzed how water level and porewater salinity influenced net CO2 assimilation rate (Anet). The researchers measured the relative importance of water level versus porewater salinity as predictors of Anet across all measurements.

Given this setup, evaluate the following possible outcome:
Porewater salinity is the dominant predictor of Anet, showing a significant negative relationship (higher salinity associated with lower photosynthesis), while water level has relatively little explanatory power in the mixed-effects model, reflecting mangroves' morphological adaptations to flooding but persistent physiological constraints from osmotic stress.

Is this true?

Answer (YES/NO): NO